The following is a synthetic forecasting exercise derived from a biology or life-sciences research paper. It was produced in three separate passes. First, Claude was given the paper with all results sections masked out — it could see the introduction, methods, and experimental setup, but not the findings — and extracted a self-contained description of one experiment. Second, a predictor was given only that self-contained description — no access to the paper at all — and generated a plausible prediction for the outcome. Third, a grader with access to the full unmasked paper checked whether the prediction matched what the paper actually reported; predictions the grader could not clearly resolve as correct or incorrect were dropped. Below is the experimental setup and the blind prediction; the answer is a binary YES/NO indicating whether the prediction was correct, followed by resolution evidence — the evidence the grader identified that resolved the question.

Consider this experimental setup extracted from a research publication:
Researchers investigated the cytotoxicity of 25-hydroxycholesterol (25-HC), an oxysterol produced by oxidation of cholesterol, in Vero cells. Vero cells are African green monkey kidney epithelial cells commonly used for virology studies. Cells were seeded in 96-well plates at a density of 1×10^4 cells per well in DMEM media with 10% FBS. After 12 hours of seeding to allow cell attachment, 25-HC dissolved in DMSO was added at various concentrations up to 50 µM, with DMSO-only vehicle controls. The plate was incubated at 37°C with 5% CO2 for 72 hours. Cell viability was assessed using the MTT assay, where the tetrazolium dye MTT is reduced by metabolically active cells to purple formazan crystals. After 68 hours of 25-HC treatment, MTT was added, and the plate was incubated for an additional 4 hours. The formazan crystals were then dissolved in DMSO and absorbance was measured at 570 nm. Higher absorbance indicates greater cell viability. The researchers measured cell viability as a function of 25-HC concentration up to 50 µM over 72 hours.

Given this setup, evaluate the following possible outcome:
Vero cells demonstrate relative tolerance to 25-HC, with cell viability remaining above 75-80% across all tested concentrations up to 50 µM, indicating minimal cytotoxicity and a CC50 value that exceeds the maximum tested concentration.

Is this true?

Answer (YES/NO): YES